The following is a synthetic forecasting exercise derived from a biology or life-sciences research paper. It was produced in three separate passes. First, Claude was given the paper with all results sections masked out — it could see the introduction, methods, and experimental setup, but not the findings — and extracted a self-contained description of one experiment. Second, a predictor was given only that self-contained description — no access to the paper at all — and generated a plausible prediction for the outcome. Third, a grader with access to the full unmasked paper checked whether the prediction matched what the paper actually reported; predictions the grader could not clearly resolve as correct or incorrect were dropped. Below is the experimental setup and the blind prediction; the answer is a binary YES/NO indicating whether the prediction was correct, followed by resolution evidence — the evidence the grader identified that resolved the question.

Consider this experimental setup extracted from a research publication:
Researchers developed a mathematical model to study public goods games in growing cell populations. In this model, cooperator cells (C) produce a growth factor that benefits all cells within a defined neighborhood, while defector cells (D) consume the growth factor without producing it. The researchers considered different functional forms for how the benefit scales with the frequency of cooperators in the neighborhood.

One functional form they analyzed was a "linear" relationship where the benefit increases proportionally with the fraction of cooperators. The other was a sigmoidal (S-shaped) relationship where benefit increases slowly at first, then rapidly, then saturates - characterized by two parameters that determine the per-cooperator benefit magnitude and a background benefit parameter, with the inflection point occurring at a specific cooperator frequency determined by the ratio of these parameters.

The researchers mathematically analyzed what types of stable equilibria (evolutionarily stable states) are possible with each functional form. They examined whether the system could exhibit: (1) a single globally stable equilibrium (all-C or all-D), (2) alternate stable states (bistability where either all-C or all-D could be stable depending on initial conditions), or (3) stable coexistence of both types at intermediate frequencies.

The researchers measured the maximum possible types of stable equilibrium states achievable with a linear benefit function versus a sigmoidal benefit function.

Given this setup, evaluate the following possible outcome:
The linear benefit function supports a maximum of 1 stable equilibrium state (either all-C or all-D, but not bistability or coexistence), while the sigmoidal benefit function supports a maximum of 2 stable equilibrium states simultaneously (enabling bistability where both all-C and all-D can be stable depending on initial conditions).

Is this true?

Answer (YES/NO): YES